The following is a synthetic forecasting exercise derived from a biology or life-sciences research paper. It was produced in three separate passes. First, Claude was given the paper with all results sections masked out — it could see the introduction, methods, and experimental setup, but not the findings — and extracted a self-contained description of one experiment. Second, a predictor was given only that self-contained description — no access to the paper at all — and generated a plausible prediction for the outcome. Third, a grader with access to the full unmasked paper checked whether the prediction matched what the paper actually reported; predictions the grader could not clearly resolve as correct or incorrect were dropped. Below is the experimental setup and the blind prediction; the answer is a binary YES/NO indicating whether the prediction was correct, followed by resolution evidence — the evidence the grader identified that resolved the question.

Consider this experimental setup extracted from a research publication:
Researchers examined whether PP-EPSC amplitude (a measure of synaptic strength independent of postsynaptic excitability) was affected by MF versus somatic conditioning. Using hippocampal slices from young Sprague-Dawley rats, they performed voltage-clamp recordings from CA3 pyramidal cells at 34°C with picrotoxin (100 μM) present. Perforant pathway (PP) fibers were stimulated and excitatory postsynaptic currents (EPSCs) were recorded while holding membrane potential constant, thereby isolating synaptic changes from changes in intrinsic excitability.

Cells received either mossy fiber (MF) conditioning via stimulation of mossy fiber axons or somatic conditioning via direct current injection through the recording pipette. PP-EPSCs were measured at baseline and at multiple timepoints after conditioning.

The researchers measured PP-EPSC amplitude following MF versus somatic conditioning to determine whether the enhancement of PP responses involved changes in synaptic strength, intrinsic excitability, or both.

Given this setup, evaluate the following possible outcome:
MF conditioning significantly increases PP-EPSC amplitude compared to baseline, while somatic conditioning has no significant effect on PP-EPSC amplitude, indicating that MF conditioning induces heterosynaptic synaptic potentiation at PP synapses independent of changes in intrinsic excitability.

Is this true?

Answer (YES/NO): NO